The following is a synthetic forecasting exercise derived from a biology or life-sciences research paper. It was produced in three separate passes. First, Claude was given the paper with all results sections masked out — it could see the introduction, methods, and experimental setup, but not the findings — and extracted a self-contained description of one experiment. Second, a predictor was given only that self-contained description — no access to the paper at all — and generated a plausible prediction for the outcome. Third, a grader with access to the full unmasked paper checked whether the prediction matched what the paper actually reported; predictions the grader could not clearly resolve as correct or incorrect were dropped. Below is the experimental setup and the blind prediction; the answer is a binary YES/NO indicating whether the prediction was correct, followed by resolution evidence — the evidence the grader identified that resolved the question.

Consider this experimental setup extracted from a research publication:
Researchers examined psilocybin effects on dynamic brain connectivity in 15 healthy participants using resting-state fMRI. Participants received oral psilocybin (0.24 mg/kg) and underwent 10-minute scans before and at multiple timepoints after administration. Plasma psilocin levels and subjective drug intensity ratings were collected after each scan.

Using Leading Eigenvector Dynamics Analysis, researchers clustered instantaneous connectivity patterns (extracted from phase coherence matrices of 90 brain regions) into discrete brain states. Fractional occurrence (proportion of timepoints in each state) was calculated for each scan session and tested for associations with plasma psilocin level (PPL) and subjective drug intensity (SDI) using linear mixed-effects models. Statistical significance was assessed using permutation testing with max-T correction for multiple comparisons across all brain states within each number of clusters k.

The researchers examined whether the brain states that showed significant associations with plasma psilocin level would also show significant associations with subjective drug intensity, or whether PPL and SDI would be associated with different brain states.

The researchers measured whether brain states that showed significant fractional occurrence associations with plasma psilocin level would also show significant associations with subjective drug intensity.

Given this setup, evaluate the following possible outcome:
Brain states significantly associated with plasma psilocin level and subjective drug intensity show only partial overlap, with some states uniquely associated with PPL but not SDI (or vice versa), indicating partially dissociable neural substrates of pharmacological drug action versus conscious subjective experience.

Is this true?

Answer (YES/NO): YES